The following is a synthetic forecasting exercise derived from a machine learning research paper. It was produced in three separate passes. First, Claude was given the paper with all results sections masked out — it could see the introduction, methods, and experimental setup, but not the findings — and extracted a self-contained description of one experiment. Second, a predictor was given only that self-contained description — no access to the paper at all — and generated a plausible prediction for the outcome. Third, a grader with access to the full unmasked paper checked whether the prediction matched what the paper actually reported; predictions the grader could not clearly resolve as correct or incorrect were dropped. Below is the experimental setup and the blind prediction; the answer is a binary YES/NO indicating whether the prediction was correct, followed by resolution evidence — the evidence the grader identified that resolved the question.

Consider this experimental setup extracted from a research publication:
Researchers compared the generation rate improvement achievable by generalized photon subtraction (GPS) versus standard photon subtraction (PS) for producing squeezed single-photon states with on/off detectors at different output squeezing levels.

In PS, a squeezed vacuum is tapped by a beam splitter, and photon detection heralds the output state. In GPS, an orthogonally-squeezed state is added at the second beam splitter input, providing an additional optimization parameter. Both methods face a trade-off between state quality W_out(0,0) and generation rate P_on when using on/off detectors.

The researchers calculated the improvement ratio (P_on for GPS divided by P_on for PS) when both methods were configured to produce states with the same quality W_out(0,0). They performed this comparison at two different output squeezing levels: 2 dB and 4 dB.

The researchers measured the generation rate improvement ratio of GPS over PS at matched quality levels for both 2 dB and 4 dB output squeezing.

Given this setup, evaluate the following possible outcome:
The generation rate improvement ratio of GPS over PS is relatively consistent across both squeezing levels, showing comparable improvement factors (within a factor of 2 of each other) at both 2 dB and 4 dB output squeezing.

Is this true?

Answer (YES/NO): NO